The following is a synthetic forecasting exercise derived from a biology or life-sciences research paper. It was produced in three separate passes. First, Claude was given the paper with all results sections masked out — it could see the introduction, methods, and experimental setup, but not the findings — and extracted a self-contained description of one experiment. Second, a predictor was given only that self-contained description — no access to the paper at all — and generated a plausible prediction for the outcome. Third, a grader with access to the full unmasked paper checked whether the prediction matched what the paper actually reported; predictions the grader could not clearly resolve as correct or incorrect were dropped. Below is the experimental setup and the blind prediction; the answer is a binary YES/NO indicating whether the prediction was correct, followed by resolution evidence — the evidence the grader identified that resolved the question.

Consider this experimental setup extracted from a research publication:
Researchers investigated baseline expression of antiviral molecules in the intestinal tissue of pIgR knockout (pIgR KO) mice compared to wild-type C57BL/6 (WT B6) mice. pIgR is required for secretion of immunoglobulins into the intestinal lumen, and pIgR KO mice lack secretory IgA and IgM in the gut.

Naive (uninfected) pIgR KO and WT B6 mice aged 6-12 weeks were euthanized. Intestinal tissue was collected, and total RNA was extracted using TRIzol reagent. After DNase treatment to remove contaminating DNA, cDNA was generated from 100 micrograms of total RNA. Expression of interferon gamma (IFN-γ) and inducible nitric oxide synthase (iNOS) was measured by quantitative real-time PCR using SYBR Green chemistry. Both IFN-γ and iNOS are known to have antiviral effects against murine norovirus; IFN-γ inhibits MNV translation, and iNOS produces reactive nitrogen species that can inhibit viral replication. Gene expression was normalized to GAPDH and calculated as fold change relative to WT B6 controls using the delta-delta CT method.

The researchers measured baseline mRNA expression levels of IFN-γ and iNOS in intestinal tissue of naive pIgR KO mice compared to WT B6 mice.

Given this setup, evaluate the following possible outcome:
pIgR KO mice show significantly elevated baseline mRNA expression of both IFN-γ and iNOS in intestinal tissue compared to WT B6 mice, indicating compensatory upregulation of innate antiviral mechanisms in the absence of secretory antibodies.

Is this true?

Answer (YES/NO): YES